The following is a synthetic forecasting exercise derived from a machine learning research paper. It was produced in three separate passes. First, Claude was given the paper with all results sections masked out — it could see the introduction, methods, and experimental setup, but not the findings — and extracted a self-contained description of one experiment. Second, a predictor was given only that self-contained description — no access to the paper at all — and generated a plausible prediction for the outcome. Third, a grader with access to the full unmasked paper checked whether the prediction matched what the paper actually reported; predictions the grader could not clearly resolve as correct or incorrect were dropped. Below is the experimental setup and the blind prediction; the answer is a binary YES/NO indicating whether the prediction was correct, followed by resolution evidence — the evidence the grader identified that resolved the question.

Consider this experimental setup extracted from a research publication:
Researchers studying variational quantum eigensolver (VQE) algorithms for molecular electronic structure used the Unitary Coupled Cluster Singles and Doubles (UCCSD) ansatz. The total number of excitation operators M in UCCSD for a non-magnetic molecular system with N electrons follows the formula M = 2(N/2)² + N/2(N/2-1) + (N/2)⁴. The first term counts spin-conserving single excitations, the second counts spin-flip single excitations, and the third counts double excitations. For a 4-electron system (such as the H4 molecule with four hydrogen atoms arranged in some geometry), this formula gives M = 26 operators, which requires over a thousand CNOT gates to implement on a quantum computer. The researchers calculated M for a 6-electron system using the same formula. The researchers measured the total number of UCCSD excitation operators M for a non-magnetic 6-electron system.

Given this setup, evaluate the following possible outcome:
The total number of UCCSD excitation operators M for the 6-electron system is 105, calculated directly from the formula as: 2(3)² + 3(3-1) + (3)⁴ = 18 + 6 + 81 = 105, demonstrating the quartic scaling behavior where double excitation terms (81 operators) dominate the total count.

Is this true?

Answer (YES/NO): YES